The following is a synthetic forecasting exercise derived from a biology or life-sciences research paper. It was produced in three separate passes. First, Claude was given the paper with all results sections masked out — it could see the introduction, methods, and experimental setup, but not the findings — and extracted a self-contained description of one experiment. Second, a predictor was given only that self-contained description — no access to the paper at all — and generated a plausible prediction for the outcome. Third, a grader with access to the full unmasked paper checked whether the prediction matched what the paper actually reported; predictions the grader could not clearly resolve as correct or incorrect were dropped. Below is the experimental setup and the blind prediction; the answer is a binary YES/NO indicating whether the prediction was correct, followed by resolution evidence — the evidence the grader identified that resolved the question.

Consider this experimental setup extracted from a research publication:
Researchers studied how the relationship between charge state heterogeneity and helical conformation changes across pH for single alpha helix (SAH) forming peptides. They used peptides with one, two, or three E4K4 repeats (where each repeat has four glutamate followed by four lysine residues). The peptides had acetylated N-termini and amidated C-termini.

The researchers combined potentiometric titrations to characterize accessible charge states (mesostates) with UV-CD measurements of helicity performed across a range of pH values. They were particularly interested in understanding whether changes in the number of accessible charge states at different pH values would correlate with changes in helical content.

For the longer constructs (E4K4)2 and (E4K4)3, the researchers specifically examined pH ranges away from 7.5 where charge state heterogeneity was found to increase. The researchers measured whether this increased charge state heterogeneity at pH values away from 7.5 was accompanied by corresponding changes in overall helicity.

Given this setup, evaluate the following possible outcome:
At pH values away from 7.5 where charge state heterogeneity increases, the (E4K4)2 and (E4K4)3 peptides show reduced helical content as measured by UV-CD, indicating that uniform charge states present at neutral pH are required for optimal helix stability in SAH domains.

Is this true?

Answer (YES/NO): NO